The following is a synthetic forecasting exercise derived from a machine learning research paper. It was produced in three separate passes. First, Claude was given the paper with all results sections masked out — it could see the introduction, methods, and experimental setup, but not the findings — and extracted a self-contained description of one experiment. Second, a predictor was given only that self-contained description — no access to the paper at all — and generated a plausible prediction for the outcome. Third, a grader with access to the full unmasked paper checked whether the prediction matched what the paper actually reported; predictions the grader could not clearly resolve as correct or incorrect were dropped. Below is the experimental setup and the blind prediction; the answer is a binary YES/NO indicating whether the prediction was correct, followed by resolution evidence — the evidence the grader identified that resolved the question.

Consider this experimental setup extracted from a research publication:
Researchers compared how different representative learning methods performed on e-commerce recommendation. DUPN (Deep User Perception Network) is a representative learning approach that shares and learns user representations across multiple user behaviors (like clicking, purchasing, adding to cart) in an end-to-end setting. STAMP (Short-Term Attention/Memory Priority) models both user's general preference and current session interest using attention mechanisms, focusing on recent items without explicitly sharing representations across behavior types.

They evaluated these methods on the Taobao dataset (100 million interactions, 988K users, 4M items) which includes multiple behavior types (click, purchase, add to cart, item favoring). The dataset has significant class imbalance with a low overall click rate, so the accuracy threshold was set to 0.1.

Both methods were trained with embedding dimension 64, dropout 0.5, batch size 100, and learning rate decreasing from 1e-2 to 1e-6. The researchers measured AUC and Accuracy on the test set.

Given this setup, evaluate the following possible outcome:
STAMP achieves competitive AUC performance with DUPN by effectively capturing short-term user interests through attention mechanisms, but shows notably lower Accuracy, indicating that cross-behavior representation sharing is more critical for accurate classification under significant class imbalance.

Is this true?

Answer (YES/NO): NO